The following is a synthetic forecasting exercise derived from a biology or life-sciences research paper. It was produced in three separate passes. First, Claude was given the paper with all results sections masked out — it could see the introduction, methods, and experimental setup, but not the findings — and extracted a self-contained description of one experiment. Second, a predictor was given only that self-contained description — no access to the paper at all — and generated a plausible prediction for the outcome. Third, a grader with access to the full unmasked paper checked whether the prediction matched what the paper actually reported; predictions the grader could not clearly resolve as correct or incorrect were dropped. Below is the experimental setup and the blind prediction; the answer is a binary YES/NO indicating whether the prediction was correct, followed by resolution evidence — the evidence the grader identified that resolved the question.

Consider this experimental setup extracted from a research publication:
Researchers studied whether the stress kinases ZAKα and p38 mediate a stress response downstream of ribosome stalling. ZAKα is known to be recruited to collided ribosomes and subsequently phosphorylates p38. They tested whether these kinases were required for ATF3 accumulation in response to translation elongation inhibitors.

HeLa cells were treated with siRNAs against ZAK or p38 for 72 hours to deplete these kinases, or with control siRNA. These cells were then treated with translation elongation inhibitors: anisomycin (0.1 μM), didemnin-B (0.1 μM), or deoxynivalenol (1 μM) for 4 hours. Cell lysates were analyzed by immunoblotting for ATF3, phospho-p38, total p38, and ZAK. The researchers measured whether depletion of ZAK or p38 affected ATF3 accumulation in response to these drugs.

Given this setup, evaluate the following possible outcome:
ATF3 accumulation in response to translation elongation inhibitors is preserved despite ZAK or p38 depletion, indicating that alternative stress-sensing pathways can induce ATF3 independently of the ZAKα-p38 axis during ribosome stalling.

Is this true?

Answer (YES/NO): NO